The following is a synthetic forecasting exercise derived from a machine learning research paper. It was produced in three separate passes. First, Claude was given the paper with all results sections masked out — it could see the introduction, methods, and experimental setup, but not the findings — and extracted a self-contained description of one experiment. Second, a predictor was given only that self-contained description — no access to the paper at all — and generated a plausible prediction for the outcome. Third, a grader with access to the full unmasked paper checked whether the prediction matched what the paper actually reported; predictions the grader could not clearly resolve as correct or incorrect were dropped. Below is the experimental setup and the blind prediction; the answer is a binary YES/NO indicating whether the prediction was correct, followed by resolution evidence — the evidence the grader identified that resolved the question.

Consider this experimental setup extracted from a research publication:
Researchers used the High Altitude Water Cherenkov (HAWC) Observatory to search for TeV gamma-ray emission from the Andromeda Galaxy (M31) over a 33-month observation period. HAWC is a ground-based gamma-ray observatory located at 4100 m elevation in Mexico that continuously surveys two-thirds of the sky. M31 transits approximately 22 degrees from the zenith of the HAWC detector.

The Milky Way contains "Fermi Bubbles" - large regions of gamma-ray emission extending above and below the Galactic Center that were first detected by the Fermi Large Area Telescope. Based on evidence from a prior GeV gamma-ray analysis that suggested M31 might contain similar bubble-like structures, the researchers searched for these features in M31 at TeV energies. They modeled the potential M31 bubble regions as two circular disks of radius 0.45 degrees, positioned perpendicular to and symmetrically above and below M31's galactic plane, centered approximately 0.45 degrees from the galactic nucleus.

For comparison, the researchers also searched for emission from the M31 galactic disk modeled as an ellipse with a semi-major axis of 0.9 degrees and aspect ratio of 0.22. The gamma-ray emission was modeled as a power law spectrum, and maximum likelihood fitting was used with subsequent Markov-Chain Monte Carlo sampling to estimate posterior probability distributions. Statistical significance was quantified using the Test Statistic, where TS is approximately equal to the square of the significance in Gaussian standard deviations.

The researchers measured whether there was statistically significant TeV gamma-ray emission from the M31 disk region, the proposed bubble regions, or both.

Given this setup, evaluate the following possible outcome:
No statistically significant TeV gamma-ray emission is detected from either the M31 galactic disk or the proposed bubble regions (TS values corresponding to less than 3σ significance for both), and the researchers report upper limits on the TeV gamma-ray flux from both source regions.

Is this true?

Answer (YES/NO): YES